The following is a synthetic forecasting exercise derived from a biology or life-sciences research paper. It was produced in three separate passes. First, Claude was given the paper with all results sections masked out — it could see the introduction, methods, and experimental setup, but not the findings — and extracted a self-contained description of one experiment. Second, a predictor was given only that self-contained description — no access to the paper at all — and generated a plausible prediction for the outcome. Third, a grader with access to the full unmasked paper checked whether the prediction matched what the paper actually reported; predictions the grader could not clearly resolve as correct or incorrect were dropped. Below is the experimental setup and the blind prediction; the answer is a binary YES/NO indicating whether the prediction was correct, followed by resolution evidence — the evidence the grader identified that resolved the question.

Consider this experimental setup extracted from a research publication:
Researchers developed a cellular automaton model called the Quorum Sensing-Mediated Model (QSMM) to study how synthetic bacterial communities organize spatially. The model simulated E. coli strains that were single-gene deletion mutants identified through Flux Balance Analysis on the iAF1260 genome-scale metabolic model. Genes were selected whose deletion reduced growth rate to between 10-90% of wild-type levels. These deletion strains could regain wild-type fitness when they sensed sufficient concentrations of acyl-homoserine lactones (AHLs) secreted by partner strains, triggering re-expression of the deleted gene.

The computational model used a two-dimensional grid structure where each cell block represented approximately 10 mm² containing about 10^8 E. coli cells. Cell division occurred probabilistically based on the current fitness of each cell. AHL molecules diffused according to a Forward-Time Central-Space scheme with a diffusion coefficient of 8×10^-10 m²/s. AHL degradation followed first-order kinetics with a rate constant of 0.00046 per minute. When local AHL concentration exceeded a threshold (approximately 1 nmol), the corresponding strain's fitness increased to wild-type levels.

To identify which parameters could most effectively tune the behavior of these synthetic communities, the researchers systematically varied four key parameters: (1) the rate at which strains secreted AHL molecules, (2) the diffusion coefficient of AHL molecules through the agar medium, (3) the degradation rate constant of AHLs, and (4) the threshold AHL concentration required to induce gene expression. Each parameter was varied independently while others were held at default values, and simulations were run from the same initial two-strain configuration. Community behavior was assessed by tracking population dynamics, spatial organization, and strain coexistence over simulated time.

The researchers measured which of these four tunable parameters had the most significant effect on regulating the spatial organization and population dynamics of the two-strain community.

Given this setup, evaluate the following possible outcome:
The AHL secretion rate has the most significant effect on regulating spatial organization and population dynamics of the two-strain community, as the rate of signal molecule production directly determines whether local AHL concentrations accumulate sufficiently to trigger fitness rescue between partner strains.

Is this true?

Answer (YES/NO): YES